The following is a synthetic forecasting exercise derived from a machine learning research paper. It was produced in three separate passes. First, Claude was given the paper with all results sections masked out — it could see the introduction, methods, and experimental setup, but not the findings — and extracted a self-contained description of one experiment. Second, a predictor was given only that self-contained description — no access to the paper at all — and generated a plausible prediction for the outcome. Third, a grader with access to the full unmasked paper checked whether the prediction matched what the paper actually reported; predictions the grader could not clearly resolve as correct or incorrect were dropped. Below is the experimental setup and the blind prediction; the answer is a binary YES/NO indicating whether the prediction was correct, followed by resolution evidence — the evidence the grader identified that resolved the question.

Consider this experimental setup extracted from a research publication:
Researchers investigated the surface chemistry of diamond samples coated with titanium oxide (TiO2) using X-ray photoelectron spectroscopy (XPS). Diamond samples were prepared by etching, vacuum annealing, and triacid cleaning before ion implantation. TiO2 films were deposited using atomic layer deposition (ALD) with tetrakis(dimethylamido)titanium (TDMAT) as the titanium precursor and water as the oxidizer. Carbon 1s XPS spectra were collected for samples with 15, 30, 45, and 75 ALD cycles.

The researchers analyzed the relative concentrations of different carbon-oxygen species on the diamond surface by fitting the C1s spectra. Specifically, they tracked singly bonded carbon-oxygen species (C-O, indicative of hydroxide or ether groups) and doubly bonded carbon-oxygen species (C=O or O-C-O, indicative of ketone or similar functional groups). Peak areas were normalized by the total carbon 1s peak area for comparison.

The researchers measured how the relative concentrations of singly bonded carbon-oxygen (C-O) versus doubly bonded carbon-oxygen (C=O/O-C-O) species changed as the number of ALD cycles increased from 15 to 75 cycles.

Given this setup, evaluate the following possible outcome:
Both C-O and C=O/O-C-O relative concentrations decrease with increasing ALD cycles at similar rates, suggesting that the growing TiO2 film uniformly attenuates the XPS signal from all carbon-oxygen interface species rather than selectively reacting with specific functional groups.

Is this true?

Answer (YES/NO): NO